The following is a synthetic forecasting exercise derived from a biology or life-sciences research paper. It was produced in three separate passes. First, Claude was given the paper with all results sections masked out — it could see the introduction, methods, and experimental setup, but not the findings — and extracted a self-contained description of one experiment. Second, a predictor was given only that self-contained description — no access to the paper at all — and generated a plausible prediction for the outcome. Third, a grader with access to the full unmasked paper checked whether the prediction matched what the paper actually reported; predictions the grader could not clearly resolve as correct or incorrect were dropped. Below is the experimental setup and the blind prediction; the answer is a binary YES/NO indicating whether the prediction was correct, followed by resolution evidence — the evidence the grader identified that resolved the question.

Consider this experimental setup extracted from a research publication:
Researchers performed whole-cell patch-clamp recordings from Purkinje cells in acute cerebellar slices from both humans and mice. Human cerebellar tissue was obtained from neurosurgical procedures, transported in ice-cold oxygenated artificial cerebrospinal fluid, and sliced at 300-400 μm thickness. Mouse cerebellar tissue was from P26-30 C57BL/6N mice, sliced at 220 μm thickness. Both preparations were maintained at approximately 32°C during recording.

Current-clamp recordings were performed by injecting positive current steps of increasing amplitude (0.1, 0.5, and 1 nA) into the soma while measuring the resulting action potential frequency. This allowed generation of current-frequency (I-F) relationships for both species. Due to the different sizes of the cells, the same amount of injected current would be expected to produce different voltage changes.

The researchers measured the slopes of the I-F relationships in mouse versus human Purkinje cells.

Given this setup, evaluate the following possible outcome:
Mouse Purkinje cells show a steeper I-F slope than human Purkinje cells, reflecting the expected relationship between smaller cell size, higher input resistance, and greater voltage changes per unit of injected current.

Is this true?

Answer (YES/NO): YES